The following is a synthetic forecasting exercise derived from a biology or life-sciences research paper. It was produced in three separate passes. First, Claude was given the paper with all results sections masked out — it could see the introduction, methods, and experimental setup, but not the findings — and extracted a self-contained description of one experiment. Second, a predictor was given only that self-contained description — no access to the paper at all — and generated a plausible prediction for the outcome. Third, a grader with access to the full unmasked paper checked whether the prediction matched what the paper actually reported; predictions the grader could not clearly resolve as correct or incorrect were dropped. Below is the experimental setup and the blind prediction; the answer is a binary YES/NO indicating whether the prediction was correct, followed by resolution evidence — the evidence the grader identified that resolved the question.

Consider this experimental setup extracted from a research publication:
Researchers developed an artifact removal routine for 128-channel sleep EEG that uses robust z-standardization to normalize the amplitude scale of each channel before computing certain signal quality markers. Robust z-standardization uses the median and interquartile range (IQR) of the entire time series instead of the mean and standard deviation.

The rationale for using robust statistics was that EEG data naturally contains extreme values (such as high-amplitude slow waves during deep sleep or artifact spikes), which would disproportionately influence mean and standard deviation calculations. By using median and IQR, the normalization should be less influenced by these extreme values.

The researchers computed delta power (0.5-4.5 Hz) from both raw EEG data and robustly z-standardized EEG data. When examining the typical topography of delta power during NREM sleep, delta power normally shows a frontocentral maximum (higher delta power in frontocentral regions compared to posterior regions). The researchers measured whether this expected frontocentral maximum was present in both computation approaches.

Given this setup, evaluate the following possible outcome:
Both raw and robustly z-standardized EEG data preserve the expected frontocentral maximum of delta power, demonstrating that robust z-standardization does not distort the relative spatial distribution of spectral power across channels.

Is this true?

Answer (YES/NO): NO